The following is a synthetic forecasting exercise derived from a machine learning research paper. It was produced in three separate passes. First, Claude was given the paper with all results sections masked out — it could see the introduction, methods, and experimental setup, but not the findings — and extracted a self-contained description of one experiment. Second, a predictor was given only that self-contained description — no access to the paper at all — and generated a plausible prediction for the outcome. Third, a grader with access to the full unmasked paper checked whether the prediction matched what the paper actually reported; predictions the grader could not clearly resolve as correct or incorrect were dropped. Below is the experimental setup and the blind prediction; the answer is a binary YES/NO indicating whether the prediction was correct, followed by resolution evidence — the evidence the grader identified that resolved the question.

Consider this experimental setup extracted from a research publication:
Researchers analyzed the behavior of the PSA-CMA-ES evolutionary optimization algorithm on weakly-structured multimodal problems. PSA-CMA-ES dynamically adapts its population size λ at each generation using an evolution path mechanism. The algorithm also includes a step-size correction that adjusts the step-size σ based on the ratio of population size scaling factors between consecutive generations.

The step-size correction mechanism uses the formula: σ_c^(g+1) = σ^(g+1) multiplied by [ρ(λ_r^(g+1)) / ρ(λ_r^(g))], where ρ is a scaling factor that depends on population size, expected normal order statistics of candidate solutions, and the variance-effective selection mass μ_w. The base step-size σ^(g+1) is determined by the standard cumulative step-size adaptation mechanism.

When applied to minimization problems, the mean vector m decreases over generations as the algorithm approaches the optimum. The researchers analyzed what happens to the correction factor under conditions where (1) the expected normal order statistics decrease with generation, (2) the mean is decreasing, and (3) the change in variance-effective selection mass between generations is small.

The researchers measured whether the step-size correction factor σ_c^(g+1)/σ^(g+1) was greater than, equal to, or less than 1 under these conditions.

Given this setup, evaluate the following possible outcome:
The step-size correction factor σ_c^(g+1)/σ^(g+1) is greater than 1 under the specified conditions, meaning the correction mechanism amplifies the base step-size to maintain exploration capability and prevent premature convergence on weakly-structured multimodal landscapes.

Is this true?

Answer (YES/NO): NO